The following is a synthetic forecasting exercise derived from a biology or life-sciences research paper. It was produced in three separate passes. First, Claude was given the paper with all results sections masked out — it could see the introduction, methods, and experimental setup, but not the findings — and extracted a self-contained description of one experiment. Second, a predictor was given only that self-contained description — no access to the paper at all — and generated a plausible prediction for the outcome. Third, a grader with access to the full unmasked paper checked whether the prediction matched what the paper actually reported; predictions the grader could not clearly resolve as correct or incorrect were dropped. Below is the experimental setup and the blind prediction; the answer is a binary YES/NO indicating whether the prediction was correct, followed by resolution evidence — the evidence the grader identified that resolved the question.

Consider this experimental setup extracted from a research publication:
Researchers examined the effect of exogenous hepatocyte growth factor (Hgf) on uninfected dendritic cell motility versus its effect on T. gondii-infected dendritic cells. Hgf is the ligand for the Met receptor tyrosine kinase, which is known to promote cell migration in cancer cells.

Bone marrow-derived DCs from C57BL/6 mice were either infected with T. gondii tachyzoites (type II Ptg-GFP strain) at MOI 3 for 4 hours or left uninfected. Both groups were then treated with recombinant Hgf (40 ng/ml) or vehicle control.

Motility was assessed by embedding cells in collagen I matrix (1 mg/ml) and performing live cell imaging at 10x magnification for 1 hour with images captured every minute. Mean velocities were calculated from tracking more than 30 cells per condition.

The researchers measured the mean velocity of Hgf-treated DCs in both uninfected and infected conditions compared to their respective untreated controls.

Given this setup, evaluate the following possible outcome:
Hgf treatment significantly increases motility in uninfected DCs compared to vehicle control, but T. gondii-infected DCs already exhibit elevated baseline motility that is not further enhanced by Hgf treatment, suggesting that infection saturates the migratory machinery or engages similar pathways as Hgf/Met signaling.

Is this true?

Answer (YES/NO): NO